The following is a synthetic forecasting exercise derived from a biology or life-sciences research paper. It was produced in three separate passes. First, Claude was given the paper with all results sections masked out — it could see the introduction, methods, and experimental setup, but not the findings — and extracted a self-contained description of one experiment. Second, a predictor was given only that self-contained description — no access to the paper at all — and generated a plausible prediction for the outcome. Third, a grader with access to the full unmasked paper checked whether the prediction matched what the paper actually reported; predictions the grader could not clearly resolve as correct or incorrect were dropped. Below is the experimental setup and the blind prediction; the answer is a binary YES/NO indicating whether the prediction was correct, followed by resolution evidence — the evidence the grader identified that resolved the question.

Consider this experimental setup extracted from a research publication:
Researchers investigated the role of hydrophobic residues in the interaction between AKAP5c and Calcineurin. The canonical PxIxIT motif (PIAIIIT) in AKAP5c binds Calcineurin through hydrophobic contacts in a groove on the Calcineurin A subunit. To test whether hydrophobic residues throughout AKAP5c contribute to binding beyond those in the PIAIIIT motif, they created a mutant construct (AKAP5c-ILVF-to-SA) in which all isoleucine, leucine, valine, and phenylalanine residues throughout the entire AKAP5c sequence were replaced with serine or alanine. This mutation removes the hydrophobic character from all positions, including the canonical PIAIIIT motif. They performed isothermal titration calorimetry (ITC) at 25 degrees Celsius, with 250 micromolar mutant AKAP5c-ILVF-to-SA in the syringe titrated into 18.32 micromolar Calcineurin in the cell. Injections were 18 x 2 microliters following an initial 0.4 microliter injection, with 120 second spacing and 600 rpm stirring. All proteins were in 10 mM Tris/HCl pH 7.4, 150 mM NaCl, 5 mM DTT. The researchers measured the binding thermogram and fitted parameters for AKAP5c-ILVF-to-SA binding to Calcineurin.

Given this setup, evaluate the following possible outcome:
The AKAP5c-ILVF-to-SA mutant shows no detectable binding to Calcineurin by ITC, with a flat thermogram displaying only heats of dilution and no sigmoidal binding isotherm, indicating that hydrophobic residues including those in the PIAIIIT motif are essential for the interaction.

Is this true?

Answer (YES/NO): NO